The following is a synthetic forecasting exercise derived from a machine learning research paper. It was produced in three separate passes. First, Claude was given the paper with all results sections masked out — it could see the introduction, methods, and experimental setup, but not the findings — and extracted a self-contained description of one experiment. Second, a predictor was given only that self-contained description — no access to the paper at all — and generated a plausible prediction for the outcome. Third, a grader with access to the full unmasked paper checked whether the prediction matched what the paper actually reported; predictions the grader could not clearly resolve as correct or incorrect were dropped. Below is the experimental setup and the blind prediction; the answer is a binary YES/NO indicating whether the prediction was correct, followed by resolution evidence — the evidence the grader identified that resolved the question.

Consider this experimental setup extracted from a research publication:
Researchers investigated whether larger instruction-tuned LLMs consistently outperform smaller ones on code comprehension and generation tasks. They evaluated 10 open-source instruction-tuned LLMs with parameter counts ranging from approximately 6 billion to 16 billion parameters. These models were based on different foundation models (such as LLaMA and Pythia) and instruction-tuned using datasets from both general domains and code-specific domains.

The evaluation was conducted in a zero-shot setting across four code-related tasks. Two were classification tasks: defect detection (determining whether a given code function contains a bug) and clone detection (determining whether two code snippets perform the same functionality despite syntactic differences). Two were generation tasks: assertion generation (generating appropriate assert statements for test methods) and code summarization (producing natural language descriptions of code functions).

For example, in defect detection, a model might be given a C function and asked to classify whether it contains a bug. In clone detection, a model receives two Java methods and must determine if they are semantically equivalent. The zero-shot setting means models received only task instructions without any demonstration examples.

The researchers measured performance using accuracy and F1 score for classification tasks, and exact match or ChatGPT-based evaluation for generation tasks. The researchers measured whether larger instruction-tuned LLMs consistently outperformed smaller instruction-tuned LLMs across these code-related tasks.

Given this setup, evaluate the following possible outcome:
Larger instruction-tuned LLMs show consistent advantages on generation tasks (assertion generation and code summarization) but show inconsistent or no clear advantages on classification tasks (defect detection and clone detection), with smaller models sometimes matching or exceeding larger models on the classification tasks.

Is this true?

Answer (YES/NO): NO